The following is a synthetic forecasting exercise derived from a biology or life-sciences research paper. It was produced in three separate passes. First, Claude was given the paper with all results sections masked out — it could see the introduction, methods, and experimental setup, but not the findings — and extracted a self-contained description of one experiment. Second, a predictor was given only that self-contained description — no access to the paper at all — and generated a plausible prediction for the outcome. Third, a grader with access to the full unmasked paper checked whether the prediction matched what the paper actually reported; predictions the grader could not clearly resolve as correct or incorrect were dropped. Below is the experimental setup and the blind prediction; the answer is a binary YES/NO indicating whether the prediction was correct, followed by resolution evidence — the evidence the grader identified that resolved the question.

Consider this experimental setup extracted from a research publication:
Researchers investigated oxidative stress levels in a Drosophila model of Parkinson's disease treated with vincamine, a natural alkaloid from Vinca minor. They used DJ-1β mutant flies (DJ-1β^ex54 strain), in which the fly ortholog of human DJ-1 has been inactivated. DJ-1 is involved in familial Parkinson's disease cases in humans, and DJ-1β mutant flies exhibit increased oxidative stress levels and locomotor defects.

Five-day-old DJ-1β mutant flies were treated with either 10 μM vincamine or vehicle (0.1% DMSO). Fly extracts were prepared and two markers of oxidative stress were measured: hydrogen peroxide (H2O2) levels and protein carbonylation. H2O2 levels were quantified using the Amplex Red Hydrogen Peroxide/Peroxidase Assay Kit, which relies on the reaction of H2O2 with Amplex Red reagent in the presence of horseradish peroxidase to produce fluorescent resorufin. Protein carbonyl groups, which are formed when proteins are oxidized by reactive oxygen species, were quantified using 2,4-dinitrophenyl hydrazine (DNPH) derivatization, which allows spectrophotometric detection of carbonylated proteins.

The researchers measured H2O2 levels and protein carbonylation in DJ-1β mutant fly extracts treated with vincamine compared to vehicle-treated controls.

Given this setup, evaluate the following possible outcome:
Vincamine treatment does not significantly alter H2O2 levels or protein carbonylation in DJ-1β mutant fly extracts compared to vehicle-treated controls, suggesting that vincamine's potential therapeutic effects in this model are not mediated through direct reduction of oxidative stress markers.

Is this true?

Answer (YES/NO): NO